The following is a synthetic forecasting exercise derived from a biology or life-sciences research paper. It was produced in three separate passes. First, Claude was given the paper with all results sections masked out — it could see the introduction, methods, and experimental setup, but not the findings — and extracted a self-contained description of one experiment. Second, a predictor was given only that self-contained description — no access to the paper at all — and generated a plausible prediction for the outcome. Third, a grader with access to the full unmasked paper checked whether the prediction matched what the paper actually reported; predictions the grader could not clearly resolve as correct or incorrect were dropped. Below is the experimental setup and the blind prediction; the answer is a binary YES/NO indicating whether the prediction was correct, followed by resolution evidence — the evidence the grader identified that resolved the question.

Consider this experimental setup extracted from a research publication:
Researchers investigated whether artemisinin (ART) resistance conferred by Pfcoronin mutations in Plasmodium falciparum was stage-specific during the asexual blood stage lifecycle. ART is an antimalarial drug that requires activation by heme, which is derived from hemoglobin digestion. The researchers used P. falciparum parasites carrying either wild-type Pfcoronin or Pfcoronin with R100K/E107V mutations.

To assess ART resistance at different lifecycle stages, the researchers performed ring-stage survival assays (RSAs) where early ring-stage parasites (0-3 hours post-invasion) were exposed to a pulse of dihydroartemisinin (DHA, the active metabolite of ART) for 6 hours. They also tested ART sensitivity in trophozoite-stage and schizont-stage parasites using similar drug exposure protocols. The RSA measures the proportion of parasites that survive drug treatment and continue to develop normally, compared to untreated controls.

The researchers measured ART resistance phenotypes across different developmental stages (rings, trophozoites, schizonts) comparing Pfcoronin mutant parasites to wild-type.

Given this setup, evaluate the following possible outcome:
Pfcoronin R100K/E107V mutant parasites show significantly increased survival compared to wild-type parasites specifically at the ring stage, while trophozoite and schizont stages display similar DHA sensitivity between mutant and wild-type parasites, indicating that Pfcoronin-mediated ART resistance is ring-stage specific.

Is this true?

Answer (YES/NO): YES